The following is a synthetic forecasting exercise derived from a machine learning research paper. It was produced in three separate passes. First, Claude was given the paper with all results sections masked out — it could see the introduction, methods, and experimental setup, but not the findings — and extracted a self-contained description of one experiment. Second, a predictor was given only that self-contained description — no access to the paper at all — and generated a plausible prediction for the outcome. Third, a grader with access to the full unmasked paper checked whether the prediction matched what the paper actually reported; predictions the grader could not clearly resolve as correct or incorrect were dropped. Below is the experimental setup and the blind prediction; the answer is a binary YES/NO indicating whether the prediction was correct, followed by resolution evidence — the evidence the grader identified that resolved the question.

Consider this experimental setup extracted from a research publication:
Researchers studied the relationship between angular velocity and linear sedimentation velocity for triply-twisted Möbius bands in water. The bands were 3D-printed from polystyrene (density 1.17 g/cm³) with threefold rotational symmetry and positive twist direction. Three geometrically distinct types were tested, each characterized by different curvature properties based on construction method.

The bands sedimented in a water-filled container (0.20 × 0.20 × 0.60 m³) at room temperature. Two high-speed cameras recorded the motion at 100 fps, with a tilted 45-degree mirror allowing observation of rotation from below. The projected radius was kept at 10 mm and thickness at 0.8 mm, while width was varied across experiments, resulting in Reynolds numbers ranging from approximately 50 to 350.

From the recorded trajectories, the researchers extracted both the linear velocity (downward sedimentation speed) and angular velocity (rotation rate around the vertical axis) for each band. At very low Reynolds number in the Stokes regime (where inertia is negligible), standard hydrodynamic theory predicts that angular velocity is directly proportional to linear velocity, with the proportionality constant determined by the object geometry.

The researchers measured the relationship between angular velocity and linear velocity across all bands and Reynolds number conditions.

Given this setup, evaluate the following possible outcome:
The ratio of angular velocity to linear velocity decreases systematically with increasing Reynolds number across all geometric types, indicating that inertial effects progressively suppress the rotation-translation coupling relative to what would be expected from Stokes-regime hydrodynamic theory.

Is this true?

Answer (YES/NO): NO